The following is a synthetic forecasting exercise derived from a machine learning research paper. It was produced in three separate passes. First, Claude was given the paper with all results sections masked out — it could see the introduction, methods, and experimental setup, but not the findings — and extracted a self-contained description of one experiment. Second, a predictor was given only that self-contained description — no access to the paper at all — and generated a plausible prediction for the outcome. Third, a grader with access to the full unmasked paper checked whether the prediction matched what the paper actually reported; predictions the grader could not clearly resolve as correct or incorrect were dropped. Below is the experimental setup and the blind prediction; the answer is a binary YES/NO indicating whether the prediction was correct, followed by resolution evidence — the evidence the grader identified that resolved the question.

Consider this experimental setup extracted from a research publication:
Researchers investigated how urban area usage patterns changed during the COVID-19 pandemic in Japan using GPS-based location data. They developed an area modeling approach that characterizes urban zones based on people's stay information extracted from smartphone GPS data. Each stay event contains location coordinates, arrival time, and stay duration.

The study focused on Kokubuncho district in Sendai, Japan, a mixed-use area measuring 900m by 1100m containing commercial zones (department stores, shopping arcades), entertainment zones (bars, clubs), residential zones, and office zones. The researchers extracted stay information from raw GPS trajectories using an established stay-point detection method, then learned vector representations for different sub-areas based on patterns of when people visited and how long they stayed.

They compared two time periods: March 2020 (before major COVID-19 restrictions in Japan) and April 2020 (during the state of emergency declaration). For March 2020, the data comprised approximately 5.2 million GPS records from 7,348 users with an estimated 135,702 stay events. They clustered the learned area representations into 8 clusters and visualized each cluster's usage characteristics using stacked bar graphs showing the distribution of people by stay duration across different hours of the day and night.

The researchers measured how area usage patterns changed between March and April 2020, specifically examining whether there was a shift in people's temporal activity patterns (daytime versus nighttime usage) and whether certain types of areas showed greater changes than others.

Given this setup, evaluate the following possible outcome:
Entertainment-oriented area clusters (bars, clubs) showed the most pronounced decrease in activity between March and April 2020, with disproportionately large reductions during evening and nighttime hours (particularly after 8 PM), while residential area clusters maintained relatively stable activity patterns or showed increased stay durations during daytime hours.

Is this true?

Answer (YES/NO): YES